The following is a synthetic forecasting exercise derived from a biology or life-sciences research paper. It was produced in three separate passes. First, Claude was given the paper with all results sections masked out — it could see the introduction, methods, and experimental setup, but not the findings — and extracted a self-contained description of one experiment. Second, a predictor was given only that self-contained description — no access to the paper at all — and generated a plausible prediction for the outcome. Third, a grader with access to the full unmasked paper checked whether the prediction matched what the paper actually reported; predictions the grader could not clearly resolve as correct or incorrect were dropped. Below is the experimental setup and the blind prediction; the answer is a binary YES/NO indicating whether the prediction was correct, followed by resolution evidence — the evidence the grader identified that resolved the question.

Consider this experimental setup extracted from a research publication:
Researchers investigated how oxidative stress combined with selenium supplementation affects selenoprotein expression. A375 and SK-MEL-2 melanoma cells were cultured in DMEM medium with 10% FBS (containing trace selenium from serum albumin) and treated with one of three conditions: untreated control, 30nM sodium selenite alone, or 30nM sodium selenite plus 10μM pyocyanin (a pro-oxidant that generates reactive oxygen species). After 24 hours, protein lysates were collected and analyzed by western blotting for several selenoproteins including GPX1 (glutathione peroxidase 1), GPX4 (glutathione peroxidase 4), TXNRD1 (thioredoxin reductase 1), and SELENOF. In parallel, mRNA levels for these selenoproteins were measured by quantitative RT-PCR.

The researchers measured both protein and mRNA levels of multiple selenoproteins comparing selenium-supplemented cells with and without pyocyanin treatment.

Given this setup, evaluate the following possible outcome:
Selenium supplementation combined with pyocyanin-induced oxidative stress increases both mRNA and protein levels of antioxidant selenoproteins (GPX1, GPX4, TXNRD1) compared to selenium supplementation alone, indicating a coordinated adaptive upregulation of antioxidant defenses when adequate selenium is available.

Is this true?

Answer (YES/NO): NO